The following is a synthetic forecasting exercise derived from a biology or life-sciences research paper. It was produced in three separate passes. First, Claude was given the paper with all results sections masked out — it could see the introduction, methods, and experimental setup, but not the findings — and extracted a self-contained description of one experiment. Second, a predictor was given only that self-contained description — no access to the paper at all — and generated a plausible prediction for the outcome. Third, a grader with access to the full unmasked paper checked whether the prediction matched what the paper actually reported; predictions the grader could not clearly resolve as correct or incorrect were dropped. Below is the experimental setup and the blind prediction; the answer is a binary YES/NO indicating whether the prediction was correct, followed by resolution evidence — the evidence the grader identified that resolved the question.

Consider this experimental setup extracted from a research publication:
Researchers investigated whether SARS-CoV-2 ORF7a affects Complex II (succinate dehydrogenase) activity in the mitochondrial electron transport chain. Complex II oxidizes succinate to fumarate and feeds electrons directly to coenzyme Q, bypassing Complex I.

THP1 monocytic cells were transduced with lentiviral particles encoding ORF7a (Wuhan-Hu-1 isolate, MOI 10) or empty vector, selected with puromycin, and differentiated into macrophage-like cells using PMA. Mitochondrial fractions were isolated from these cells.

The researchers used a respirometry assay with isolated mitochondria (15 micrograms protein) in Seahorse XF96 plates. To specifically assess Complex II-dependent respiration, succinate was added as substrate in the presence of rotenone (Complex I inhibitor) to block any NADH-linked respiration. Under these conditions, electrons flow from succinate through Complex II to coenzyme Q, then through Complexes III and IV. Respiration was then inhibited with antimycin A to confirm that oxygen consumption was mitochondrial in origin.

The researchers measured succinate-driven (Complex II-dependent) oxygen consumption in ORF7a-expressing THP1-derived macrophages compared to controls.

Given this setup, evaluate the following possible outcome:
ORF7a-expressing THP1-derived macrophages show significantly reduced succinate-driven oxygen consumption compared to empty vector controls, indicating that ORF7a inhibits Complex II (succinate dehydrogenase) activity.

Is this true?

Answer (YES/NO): NO